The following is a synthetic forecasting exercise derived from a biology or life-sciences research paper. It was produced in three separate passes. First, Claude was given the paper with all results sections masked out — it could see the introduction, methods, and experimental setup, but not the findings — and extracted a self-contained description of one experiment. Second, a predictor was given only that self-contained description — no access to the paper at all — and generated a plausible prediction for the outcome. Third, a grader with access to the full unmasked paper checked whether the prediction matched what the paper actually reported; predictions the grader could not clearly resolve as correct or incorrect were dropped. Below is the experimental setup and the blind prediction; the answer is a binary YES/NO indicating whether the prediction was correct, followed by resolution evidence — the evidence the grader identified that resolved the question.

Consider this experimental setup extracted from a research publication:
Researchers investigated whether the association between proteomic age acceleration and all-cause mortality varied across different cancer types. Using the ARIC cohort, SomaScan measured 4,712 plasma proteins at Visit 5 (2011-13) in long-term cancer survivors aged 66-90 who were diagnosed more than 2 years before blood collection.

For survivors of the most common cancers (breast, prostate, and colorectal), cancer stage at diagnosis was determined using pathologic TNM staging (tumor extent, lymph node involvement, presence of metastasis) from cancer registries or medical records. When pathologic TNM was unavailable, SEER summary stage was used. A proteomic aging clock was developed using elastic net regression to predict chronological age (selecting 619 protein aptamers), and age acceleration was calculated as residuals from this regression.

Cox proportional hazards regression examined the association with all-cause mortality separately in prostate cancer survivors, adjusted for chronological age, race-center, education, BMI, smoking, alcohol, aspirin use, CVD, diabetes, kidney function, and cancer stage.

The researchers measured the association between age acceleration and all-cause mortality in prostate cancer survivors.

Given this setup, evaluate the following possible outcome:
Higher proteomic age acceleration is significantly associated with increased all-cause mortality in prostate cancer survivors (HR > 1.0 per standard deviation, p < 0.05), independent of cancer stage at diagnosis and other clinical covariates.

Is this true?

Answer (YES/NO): NO